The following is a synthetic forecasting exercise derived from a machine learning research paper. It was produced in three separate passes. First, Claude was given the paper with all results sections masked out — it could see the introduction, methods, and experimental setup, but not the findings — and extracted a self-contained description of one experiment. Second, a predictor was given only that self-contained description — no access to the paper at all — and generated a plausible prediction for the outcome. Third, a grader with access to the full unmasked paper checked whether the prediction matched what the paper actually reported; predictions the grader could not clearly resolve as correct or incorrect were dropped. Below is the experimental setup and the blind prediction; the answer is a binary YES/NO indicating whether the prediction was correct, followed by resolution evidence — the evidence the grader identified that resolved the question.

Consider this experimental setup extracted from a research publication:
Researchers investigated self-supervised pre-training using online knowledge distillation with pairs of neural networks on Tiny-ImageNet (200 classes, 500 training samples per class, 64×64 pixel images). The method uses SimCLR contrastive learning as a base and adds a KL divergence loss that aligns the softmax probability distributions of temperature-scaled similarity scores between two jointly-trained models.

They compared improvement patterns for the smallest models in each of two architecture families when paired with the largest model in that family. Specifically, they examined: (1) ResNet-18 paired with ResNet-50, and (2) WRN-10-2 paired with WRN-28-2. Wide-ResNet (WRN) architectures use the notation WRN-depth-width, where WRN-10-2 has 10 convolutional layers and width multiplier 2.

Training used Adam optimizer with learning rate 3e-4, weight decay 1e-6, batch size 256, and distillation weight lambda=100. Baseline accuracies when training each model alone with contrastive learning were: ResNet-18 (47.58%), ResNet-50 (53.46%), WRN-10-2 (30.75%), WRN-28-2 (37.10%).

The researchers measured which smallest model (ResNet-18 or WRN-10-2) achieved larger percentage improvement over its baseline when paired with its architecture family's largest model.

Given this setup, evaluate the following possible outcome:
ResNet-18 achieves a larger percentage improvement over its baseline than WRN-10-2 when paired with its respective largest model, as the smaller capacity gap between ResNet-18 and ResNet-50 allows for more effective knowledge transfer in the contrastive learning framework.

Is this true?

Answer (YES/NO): NO